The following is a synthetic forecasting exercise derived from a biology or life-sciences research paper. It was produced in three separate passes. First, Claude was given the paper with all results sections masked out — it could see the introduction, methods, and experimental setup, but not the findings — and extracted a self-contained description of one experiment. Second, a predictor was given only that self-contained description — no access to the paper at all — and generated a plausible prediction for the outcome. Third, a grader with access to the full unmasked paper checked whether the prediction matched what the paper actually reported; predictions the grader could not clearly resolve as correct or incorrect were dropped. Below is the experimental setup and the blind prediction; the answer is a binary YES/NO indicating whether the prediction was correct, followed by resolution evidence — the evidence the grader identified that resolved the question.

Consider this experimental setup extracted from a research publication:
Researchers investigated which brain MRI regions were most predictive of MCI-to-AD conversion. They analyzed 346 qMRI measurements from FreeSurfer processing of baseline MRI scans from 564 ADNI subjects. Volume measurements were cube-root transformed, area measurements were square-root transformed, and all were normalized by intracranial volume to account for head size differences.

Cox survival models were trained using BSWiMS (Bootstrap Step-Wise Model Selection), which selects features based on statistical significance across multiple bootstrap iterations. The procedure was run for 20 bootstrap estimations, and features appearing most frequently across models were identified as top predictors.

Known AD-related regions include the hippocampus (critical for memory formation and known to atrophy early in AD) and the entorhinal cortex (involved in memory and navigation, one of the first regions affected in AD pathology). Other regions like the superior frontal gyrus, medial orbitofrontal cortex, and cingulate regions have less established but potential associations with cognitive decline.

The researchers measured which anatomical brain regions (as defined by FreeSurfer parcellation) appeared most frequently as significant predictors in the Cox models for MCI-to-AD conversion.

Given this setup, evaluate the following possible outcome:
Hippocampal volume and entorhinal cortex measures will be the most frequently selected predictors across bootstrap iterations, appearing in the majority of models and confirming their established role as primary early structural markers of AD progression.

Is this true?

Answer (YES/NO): NO